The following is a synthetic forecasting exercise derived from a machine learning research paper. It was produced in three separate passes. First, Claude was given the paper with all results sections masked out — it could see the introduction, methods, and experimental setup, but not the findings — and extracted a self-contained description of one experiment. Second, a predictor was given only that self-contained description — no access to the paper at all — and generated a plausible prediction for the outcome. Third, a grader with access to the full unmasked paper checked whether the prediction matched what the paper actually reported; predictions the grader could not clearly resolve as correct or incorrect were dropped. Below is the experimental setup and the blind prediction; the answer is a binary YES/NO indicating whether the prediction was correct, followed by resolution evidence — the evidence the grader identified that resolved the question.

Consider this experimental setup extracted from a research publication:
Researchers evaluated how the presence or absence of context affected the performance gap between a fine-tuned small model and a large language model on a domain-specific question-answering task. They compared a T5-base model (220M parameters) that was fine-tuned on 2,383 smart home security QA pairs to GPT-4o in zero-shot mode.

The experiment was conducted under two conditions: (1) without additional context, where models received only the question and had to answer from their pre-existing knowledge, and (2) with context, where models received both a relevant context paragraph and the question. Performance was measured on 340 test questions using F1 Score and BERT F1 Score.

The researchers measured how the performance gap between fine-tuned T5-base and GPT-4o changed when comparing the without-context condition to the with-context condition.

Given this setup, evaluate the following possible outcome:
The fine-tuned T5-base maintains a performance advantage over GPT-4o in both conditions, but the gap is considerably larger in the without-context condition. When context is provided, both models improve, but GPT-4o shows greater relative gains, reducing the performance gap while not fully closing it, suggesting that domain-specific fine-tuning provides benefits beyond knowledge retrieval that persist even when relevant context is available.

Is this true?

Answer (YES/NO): NO